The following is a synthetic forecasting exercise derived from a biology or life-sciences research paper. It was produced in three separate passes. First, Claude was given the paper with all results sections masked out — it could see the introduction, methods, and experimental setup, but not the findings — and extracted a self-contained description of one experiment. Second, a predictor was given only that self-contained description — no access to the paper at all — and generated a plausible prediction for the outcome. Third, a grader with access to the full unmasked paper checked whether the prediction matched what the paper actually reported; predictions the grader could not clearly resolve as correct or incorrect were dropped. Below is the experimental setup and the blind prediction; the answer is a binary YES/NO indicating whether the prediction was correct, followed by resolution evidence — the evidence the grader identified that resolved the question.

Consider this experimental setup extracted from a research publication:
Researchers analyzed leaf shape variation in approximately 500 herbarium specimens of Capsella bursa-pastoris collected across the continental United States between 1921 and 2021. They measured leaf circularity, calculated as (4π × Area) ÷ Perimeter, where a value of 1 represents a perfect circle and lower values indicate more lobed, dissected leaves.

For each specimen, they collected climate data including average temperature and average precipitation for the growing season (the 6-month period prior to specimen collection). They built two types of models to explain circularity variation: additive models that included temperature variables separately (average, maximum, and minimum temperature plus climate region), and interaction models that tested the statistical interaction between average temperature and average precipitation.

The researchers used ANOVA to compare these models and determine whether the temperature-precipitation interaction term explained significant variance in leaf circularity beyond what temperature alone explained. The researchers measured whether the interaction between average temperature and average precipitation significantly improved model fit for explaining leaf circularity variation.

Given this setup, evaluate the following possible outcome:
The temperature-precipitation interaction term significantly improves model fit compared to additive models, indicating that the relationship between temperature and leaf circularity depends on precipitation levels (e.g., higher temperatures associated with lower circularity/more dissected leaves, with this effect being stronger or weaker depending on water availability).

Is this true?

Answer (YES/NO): NO